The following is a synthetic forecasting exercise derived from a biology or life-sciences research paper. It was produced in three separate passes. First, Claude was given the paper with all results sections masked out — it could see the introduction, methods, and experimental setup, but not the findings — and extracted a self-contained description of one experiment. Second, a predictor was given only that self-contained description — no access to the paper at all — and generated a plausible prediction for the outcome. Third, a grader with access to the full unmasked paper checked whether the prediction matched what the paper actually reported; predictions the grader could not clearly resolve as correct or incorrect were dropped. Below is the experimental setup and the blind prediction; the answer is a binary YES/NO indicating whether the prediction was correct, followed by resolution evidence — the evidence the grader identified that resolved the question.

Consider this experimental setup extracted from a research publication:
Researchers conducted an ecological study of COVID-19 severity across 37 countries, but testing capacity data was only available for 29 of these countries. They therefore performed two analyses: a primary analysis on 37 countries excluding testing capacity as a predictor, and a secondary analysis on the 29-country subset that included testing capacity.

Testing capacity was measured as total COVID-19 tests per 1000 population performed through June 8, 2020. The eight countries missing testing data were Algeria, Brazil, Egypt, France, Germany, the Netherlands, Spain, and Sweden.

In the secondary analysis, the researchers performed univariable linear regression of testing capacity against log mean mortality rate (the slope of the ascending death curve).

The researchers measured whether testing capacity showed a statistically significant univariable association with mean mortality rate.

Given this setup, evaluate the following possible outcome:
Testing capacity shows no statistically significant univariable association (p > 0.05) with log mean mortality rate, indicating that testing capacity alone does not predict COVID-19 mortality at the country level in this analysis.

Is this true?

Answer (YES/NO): NO